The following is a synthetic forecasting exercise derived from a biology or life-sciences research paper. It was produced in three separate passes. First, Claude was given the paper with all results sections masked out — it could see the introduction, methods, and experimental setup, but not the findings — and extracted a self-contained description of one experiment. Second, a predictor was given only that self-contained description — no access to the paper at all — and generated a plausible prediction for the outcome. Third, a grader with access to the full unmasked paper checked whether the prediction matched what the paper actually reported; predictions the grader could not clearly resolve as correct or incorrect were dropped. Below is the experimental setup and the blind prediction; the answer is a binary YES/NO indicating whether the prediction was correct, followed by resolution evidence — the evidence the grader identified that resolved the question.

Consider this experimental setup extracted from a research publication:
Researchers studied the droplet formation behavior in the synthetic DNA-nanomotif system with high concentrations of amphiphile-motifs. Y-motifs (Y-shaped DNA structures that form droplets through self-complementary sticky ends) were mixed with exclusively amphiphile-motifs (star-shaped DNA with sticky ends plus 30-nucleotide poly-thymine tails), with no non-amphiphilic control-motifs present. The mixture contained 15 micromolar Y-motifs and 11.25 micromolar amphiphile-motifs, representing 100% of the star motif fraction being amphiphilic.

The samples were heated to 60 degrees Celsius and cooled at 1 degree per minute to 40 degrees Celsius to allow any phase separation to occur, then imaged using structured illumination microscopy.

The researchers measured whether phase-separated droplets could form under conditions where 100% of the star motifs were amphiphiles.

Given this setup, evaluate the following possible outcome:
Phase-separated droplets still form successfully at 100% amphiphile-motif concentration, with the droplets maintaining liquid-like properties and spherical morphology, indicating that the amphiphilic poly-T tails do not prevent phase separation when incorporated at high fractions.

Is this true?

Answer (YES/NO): NO